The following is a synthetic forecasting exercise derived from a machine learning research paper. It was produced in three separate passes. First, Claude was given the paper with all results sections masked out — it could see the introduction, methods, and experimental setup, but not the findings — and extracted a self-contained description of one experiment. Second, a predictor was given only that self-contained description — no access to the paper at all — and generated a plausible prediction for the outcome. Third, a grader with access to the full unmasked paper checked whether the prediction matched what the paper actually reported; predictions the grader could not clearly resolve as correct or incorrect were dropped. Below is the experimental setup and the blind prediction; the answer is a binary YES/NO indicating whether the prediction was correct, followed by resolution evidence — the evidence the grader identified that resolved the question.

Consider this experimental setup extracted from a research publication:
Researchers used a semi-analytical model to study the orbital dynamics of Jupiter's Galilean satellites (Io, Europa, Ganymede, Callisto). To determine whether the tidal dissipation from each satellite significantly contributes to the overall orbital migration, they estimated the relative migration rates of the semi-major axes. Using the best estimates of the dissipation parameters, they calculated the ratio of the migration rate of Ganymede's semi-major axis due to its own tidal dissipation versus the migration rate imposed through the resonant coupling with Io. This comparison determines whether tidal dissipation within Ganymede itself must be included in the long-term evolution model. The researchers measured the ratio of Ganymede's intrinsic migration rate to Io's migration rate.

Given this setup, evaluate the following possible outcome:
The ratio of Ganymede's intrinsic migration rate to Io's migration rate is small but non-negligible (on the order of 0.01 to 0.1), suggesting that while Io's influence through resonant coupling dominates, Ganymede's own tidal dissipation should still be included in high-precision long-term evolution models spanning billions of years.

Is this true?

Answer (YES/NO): NO